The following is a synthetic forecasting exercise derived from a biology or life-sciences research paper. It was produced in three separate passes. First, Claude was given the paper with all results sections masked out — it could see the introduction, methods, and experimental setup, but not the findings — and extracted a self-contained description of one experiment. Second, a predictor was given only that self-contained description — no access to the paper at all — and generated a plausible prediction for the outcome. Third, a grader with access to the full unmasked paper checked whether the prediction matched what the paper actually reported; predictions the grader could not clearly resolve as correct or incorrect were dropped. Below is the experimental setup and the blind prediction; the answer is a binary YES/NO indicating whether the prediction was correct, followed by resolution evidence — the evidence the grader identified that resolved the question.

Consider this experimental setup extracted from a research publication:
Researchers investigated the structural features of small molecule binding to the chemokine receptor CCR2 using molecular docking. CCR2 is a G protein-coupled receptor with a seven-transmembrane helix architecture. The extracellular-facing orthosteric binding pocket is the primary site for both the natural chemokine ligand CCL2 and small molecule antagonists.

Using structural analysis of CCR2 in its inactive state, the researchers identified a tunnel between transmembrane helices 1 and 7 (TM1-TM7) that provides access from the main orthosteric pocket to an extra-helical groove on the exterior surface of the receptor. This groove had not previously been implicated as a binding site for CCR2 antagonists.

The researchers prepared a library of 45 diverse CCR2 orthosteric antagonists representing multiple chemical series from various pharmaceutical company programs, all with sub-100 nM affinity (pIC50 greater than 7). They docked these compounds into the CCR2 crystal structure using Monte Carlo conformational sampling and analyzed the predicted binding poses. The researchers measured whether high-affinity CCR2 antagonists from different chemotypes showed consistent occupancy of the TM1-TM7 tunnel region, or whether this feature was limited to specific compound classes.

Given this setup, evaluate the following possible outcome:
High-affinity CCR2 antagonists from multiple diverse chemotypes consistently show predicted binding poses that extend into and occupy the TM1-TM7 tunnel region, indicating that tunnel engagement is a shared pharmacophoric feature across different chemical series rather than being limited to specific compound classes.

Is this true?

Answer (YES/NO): YES